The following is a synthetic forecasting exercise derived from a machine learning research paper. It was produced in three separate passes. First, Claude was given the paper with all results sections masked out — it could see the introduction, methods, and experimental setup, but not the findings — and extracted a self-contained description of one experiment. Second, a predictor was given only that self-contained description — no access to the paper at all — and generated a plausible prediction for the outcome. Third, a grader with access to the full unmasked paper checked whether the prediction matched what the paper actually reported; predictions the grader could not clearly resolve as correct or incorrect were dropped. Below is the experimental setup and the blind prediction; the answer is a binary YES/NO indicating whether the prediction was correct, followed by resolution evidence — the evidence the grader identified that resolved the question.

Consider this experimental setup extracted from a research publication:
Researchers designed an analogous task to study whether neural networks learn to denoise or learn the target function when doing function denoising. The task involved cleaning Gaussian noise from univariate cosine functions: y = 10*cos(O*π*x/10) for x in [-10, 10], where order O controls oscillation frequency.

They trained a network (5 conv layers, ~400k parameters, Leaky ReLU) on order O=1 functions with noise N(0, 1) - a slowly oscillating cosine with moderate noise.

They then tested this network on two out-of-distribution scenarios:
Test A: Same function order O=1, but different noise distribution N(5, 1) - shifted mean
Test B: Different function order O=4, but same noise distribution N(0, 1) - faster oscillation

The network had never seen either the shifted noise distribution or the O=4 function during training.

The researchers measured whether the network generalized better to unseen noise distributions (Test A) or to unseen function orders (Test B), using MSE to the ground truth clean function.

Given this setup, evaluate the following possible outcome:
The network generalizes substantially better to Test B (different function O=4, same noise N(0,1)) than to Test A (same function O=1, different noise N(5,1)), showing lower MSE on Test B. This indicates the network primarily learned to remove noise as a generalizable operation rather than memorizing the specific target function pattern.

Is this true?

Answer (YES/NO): NO